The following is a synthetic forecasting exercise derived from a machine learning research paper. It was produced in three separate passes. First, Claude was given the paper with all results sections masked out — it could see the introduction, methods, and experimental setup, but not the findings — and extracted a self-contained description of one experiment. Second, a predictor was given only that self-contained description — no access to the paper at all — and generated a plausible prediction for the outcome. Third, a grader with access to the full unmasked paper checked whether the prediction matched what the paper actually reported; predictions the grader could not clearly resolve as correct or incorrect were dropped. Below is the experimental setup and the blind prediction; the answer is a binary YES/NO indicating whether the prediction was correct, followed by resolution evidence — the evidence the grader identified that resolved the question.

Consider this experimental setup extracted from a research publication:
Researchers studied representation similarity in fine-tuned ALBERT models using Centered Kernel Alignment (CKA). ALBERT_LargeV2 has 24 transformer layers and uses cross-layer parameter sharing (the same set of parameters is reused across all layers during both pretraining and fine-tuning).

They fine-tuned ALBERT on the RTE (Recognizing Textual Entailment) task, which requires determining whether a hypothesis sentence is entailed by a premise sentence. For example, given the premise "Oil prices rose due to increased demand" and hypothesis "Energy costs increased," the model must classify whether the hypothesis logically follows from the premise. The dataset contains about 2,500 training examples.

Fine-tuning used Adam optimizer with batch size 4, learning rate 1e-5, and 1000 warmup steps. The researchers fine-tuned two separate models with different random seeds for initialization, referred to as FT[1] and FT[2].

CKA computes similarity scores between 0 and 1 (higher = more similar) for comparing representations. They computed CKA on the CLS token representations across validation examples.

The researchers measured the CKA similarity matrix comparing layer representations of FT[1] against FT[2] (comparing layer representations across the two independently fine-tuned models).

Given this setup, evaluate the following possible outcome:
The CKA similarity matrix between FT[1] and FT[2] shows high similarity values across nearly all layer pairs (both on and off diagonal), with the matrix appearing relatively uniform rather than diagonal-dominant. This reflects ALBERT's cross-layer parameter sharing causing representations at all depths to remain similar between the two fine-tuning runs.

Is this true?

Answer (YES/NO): NO